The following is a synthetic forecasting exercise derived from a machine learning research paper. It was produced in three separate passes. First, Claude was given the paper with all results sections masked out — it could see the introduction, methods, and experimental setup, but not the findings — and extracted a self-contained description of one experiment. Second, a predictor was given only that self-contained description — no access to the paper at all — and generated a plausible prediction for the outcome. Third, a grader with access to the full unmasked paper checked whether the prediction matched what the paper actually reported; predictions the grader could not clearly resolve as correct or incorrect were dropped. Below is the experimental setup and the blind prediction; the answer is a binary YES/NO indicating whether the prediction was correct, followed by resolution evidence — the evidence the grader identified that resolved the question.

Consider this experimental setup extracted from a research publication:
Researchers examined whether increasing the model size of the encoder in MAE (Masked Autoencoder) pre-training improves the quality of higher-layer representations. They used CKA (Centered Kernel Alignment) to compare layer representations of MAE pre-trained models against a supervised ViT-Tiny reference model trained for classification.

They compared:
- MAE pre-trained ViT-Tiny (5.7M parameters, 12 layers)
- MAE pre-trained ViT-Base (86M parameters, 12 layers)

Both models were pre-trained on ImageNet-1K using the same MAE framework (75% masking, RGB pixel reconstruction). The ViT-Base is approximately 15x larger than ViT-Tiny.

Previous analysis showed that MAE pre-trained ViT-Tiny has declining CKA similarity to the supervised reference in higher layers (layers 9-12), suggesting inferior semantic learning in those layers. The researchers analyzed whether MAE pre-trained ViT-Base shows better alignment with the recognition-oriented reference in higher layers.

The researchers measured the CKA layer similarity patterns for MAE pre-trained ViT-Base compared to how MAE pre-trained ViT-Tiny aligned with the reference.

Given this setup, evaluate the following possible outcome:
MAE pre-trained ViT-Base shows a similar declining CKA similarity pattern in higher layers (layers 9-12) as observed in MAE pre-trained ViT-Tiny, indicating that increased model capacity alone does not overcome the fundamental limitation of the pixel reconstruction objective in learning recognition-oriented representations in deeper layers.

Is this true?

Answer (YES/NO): NO